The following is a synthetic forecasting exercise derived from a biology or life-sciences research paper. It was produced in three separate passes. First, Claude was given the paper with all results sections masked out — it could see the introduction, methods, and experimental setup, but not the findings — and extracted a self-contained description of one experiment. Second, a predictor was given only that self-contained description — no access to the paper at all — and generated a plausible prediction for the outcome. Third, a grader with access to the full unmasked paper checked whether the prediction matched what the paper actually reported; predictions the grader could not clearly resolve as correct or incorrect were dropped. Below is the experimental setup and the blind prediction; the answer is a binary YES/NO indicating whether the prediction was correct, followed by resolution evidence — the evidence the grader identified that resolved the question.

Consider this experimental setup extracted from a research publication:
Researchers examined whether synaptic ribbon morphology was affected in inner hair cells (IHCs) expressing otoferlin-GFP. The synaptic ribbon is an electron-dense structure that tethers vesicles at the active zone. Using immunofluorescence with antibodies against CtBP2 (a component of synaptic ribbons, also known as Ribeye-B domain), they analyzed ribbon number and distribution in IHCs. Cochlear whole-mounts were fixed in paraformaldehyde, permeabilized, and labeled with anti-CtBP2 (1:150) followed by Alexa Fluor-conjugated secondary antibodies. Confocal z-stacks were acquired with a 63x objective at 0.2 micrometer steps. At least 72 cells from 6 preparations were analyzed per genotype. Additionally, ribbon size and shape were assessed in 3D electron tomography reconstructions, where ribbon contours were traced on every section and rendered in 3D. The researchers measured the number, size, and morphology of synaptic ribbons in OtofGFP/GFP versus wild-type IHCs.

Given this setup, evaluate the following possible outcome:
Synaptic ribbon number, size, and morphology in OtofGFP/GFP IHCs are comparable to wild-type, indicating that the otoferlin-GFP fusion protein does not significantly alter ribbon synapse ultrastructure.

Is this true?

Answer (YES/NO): NO